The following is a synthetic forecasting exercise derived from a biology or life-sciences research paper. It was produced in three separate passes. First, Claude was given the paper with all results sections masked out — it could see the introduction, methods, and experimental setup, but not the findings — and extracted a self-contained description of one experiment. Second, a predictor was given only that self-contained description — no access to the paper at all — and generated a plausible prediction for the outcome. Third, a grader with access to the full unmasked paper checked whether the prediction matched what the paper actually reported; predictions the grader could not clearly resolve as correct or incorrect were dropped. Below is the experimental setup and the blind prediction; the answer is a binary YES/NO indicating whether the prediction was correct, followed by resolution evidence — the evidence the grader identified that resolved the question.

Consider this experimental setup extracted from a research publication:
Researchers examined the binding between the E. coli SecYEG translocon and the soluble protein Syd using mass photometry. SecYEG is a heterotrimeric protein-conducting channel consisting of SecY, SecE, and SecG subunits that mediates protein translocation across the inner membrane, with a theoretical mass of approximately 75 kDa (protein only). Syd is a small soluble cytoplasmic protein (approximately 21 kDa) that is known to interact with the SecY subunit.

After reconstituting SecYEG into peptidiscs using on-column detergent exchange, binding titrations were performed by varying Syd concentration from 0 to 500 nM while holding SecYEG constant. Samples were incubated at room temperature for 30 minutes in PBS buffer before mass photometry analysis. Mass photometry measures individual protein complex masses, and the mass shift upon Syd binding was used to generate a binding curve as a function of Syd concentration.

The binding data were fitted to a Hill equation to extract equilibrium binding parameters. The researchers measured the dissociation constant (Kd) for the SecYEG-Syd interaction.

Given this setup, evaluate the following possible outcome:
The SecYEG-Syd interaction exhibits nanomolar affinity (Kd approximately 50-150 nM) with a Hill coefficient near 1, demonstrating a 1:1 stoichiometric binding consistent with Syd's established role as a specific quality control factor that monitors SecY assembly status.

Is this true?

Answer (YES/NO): NO